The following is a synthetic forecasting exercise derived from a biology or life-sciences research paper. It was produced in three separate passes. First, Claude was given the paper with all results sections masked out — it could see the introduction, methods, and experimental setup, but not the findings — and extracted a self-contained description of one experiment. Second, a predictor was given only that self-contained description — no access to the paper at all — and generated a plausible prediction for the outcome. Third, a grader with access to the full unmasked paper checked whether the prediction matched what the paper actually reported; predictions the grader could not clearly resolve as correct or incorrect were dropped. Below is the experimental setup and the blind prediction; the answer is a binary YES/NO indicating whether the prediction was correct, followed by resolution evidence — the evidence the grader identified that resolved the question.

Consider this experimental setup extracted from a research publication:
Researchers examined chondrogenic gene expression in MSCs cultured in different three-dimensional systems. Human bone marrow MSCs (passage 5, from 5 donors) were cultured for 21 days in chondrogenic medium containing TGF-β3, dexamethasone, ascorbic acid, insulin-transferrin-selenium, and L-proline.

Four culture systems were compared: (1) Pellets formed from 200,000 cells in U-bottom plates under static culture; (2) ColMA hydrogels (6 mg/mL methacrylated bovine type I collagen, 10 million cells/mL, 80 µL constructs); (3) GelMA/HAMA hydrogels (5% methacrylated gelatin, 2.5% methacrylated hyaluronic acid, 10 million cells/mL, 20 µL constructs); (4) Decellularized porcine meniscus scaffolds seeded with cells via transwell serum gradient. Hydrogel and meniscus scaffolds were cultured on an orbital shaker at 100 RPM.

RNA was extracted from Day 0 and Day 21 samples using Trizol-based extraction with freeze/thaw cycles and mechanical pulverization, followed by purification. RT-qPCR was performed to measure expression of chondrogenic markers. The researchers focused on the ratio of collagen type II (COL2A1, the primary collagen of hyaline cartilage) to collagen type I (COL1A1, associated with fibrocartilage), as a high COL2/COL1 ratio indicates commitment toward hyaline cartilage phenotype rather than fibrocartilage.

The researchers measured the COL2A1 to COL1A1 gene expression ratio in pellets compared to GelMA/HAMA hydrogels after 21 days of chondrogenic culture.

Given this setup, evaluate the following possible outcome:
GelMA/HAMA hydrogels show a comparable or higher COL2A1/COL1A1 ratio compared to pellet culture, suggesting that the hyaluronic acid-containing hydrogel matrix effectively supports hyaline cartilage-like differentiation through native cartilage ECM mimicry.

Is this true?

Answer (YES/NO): YES